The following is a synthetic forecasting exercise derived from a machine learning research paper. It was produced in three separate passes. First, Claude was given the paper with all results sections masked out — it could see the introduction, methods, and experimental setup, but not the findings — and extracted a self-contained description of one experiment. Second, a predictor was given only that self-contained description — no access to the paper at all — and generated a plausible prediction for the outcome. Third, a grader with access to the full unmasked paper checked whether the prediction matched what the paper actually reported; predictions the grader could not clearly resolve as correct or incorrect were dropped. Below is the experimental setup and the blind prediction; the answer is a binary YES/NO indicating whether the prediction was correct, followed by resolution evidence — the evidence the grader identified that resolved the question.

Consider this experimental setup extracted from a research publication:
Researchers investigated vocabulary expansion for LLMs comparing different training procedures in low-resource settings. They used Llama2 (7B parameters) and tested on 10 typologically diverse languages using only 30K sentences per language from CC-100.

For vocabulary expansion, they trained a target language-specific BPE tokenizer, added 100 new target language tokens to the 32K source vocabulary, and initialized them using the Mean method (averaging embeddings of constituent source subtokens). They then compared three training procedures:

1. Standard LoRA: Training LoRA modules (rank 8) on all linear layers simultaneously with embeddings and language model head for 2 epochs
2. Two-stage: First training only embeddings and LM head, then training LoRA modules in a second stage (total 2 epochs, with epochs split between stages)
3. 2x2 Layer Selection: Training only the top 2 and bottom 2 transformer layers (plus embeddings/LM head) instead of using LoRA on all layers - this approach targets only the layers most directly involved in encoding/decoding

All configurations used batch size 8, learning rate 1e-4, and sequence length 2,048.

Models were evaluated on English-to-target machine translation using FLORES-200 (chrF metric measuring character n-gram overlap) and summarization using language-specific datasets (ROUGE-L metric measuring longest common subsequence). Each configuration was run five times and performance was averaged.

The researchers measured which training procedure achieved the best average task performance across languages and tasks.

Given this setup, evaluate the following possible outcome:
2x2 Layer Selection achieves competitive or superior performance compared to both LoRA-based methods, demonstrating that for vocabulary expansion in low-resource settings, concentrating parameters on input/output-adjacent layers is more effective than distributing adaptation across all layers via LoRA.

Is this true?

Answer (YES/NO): YES